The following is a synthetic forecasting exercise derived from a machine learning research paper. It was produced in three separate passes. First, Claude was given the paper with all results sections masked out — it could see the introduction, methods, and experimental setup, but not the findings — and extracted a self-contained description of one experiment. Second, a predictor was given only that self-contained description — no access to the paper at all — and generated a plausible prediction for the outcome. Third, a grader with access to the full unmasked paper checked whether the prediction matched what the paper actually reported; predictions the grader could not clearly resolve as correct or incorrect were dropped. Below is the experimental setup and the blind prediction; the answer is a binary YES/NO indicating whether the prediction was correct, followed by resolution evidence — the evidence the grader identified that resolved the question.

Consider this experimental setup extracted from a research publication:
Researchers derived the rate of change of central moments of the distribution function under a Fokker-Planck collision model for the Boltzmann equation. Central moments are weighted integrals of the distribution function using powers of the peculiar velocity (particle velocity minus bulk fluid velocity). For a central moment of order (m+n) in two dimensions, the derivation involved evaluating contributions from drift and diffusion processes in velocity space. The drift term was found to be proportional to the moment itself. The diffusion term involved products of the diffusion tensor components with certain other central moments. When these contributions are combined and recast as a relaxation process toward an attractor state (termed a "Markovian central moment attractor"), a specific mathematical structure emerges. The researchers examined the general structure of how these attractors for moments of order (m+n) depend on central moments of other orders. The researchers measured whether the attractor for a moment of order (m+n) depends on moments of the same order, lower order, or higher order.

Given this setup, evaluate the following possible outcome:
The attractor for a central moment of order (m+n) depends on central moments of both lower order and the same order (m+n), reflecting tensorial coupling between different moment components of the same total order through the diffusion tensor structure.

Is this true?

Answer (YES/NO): NO